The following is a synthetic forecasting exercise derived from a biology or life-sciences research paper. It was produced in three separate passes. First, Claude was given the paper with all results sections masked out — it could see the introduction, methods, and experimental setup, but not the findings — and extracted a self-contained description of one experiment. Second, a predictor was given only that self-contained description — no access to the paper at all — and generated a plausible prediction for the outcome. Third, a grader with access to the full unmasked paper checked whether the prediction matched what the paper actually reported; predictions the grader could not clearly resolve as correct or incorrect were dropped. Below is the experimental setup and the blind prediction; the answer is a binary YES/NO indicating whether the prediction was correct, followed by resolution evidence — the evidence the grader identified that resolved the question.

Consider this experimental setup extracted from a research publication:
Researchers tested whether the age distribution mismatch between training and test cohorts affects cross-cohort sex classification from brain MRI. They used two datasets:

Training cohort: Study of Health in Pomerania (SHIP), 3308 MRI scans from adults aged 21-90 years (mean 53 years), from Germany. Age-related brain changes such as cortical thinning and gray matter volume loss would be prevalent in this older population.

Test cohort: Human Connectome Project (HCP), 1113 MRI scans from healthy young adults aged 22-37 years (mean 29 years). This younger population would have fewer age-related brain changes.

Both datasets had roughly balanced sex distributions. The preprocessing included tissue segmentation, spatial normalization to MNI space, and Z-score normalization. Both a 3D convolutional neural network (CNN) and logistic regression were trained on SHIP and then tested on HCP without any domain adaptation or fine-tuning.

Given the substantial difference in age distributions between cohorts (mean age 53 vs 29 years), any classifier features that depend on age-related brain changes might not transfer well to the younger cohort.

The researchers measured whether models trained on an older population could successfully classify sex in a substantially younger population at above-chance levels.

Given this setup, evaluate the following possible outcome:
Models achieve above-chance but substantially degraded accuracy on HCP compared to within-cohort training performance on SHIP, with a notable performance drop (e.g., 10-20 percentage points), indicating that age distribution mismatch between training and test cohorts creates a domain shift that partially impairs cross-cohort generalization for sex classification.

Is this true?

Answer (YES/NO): NO